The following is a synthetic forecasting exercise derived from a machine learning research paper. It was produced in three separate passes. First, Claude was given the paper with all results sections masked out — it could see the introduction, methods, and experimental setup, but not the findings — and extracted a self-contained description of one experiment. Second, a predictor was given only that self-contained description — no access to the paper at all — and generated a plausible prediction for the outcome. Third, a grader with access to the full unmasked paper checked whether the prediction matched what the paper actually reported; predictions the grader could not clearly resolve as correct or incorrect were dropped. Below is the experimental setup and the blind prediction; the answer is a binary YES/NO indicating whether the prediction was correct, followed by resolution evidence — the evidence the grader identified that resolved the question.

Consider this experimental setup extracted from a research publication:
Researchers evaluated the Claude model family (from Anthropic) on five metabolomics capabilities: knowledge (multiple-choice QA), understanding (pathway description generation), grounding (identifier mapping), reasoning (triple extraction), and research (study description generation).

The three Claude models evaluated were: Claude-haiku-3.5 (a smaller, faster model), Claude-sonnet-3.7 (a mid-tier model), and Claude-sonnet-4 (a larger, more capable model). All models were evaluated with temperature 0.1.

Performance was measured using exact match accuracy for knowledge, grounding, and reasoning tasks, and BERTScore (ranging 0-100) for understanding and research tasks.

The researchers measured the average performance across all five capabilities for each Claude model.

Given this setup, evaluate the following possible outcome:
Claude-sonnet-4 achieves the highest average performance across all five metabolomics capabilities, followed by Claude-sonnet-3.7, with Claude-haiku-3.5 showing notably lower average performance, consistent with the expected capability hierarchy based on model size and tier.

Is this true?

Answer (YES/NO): YES